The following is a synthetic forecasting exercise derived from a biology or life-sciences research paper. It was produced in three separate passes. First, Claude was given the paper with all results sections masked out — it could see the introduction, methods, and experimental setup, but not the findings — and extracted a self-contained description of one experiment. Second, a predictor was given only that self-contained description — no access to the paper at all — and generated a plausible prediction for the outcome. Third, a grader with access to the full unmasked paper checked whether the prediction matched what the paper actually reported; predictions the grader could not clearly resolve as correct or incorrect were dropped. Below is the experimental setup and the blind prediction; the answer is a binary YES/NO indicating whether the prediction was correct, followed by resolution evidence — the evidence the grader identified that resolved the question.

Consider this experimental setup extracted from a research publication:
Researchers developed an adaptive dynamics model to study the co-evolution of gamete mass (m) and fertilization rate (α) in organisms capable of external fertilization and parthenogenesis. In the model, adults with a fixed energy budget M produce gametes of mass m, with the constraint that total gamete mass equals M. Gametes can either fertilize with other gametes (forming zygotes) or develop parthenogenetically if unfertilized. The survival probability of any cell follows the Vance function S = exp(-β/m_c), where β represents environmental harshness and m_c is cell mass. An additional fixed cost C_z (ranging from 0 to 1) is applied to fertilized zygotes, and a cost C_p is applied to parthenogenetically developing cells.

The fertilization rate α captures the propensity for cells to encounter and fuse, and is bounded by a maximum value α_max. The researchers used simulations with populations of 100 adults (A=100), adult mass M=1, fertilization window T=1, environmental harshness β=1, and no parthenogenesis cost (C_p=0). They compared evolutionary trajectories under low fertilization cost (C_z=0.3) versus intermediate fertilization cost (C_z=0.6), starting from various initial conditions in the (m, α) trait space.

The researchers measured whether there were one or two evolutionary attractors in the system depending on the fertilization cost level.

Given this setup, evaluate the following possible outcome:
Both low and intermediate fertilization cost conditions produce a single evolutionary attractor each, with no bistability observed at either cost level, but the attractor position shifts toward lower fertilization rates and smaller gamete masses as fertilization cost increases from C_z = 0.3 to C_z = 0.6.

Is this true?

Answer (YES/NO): NO